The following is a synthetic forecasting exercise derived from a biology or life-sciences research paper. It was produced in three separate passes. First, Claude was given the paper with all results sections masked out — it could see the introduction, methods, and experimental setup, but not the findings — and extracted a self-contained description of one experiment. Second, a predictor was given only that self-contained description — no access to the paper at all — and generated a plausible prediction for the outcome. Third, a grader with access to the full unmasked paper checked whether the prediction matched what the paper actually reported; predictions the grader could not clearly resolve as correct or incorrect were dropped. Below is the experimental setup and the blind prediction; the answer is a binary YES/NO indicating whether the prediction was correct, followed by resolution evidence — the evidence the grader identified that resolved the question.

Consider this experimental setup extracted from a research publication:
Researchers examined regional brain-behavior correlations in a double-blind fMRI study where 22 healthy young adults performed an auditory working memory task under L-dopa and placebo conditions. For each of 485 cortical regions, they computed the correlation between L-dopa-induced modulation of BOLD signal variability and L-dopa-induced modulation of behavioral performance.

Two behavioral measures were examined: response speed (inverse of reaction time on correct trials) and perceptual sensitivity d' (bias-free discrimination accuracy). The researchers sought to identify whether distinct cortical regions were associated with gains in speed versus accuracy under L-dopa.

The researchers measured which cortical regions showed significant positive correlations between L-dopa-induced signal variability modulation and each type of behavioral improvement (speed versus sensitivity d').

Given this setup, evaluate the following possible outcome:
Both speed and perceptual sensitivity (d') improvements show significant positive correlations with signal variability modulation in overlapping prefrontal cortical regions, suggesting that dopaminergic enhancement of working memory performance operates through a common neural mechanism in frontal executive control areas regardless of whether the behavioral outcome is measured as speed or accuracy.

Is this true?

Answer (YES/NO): NO